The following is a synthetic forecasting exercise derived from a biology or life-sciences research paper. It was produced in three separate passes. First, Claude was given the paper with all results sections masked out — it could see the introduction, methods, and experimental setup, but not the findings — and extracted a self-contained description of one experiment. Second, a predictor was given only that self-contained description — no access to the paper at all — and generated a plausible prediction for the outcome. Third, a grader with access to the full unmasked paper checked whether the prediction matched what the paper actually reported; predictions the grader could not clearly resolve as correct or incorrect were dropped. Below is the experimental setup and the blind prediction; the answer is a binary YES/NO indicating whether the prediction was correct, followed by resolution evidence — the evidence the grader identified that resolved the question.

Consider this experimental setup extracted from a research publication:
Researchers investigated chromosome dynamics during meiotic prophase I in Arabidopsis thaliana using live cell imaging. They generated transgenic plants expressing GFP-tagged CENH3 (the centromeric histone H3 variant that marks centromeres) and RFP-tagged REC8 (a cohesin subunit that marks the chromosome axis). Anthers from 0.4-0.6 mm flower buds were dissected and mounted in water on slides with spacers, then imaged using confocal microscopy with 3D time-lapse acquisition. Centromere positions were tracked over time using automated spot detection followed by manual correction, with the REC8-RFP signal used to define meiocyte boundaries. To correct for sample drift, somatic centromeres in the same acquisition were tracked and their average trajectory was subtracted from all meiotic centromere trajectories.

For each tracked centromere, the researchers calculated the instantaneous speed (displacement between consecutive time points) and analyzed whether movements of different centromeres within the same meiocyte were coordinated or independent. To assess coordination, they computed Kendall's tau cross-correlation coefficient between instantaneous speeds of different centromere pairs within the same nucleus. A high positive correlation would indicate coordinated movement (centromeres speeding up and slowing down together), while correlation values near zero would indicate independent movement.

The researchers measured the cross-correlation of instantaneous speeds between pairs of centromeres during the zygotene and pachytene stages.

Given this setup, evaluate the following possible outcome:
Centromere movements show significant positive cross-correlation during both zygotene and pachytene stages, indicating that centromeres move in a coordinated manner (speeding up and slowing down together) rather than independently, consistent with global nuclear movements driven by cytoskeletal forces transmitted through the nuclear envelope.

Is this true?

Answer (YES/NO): NO